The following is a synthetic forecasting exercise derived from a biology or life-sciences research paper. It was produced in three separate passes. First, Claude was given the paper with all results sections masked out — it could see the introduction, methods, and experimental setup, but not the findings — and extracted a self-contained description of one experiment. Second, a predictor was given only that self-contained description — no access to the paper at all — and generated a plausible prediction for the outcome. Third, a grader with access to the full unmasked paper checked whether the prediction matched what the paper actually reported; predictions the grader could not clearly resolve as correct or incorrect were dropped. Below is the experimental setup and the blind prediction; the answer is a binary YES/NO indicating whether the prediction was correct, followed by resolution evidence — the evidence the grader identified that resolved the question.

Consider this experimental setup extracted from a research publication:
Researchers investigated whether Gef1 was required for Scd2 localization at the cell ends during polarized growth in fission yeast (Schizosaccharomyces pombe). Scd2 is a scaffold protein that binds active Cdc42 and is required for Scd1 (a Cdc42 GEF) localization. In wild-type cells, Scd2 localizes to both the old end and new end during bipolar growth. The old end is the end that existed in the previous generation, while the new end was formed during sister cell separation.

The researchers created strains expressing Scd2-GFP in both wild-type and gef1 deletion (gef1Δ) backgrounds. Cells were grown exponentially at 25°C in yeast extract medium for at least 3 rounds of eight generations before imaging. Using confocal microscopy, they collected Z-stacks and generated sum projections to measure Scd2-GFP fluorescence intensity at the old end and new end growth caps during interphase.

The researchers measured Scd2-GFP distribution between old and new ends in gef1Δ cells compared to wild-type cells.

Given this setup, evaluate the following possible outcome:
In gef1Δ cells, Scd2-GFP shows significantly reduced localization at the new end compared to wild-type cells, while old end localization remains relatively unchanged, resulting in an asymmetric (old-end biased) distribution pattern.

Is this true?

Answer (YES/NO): YES